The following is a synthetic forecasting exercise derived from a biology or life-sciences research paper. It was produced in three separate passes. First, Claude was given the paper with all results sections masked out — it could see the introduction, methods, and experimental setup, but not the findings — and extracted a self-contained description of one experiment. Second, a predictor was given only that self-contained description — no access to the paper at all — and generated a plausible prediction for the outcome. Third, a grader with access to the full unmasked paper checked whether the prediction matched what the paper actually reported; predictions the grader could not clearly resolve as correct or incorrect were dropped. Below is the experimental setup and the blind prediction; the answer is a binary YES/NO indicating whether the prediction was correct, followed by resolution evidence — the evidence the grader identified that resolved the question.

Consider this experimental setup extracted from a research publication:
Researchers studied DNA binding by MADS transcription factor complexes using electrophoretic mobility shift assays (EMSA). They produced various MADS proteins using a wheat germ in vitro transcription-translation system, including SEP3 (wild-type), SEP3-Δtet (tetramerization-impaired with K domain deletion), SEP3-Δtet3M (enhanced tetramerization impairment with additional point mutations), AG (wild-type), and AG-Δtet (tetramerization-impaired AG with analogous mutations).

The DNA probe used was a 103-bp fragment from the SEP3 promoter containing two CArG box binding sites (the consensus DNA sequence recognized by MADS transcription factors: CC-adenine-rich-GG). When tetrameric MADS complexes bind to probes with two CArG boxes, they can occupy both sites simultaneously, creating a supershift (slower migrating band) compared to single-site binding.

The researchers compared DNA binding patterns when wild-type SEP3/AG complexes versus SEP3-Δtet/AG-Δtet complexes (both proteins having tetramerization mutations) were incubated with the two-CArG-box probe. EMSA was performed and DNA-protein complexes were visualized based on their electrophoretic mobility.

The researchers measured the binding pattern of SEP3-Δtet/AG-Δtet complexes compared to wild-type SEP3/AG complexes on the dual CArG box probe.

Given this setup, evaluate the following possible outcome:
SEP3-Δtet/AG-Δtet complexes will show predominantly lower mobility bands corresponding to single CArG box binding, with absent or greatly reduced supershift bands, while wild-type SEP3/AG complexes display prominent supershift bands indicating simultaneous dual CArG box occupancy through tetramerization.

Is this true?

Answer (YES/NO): YES